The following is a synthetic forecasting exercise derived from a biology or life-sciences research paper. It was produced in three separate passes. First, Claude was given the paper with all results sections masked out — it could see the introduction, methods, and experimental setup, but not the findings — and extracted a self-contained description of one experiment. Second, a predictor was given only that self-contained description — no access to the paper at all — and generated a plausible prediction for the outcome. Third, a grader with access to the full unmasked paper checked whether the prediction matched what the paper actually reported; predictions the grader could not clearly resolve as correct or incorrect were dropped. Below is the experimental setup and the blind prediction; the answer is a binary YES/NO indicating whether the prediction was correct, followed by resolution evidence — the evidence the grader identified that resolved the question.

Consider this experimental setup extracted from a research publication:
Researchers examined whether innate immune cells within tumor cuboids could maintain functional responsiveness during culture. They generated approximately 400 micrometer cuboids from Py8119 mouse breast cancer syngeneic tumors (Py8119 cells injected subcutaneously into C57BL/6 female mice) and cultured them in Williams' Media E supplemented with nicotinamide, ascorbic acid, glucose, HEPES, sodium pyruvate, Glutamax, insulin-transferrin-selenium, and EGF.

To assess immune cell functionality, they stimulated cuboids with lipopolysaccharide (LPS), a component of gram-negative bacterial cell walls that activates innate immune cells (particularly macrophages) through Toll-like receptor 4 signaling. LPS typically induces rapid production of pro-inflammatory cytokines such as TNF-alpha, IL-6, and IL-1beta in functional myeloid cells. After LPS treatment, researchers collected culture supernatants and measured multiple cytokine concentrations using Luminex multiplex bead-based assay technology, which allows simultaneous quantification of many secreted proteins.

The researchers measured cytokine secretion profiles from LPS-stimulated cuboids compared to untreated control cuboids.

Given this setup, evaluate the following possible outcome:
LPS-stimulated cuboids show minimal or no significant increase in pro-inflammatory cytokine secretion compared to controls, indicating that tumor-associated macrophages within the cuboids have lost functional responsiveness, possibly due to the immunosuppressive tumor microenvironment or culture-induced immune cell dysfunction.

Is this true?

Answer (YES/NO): NO